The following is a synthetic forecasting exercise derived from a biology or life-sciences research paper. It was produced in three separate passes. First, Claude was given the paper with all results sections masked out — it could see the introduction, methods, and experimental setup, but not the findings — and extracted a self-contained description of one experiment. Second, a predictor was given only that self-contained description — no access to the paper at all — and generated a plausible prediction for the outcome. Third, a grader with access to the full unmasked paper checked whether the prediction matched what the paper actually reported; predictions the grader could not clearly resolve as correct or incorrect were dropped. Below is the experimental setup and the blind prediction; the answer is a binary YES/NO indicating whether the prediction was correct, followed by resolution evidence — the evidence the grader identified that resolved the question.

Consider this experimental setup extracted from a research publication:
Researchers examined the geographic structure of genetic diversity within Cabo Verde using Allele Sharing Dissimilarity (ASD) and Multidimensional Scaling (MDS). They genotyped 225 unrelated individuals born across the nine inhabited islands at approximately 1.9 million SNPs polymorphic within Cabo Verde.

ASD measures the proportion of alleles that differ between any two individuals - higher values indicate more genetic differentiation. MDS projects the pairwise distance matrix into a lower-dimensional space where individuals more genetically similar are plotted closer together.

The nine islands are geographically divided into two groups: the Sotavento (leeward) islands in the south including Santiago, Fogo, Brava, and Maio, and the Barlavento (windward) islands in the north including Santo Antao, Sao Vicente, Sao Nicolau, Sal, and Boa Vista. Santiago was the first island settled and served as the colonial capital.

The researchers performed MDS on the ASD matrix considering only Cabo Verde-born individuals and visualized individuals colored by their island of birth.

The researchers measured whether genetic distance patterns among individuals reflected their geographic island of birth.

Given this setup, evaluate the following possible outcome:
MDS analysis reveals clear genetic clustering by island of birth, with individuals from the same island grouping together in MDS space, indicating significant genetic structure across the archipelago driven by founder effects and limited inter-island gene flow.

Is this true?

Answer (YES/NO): YES